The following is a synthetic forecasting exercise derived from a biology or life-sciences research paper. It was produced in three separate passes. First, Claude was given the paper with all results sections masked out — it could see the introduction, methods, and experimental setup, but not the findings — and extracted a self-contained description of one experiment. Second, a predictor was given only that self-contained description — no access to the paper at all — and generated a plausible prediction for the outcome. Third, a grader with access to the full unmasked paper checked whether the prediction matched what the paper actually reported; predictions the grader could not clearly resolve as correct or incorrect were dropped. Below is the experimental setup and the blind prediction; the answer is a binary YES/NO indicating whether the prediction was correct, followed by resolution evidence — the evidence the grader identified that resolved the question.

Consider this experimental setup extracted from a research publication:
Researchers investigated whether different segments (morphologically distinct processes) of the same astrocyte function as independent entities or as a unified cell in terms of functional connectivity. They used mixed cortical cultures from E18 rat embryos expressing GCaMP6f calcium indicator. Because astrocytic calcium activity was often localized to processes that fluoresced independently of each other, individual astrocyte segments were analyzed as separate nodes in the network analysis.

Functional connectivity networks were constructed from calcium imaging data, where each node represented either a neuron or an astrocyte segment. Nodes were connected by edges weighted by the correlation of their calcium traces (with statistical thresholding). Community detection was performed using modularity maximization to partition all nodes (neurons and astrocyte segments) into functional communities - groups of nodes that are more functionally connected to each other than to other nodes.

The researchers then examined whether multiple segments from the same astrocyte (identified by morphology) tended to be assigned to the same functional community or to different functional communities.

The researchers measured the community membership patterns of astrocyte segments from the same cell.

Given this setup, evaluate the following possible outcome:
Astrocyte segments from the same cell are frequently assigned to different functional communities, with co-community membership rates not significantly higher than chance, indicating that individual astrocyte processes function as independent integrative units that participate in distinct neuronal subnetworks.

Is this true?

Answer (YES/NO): NO